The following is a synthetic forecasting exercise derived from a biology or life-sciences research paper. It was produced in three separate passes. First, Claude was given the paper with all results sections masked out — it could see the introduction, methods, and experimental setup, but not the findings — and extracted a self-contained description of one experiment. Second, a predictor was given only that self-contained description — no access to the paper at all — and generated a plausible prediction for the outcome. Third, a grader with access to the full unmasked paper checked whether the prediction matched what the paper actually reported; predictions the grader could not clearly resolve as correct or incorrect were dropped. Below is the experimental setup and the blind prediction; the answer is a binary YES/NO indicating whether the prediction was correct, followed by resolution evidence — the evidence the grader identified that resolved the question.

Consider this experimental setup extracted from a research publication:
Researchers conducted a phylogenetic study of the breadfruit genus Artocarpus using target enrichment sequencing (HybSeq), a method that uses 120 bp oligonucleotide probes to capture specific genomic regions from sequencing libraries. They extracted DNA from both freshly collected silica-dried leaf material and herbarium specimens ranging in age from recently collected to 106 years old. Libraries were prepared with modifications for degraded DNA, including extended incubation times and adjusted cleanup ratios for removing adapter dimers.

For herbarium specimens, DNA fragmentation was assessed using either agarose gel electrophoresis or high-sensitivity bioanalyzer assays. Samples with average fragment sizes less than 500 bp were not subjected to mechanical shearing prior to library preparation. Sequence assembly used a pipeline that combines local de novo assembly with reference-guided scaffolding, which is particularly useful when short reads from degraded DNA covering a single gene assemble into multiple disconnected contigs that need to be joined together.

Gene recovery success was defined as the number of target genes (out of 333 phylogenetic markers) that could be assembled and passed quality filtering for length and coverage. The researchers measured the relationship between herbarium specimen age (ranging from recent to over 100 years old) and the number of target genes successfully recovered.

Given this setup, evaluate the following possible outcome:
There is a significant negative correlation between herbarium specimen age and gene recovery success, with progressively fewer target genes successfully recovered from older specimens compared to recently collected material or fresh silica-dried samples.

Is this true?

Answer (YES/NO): NO